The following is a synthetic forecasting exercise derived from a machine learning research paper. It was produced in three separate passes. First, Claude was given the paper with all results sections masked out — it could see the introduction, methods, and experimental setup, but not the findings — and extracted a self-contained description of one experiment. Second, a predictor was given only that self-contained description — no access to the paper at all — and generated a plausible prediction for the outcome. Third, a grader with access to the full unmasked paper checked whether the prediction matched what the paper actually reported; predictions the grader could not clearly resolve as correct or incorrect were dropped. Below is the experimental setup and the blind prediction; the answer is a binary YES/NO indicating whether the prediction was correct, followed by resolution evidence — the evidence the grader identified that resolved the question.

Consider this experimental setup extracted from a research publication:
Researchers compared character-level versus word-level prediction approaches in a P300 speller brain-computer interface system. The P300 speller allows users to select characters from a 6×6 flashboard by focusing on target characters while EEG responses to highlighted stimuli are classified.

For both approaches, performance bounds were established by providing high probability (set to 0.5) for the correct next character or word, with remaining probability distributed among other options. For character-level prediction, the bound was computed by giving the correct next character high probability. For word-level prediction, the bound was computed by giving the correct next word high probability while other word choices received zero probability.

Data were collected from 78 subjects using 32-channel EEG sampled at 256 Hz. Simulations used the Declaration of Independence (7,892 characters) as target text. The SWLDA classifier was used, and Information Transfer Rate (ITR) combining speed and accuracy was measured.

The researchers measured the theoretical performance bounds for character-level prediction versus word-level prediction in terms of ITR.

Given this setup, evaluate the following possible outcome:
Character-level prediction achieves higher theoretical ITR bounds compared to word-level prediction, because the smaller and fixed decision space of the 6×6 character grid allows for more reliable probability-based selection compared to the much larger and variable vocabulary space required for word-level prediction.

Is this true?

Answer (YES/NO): NO